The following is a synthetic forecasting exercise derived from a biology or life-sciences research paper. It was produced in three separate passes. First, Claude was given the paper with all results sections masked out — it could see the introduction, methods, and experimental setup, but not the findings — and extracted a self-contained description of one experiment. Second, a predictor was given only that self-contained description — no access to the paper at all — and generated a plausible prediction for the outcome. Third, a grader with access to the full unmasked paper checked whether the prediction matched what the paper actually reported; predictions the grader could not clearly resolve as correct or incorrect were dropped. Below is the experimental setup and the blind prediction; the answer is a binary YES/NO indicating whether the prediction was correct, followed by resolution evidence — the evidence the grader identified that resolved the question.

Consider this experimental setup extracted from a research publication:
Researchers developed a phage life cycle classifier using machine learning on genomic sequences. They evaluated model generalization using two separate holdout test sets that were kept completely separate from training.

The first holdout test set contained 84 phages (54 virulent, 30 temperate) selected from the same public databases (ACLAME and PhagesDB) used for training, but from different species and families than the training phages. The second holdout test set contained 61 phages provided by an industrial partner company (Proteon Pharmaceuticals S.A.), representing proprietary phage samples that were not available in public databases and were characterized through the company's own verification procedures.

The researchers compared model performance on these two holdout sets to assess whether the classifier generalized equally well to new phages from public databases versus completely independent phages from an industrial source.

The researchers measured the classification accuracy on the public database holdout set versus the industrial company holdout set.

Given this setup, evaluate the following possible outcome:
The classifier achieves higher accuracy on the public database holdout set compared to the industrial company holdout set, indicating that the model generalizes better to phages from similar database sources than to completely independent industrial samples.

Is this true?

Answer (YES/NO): NO